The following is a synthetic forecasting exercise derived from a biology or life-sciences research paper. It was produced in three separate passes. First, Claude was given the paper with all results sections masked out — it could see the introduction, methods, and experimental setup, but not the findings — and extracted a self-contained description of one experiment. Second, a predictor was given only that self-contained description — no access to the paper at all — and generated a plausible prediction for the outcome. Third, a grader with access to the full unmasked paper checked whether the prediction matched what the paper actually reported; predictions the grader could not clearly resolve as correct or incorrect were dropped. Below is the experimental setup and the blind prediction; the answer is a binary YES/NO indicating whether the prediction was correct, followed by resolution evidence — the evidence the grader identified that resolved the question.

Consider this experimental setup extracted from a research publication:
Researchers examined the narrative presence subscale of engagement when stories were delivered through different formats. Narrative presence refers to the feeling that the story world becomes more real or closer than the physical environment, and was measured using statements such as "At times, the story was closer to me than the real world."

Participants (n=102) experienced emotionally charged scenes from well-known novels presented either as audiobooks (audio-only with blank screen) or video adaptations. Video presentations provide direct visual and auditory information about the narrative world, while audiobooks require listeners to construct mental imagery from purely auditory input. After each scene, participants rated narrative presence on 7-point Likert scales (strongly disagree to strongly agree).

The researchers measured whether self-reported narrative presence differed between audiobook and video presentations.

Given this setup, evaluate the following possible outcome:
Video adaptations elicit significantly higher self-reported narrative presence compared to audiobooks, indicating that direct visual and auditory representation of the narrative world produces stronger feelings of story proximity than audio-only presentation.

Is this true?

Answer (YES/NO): YES